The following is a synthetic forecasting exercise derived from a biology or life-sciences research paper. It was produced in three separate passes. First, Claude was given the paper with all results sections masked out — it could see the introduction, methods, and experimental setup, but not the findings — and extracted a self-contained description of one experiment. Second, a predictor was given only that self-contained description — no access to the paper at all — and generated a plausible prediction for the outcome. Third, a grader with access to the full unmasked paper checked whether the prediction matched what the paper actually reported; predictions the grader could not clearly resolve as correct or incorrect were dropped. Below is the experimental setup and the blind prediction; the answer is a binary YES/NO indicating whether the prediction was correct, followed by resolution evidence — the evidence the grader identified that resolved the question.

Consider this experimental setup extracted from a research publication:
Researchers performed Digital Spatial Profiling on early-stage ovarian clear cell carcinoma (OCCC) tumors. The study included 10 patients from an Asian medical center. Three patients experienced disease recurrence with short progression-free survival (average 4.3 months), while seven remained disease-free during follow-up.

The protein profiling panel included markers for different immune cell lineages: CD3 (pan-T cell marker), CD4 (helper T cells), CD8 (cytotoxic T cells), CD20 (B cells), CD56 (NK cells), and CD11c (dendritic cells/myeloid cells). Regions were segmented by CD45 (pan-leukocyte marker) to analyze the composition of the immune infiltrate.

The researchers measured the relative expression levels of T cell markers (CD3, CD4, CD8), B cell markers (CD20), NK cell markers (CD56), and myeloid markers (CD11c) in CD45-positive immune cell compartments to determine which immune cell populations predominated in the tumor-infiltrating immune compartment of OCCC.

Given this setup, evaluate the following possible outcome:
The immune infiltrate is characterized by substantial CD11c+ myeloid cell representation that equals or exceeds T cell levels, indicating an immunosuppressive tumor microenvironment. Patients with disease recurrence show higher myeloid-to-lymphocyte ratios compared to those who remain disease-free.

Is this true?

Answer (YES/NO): NO